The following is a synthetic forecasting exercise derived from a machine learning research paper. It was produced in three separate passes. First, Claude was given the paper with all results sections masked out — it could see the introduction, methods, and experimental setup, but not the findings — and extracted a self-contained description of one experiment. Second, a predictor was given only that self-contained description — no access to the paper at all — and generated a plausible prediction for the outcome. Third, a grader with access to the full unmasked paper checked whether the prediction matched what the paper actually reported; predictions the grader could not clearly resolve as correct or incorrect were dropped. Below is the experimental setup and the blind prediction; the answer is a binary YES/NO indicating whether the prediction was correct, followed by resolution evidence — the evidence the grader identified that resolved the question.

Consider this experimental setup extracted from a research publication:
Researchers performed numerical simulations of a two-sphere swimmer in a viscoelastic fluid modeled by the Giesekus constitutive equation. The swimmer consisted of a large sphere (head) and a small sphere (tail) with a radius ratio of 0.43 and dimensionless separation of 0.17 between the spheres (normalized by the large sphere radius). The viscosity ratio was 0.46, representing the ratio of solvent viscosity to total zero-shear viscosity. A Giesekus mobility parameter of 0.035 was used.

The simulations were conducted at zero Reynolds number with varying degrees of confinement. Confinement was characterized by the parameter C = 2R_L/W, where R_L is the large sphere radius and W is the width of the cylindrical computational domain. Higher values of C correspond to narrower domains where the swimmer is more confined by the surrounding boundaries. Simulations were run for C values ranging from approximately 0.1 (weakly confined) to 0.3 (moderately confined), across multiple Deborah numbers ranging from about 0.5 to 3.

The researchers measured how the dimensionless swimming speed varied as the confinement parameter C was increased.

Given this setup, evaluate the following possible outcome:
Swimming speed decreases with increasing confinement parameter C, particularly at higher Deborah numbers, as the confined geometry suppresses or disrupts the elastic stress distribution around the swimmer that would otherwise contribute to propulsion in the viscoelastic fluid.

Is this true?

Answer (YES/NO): YES